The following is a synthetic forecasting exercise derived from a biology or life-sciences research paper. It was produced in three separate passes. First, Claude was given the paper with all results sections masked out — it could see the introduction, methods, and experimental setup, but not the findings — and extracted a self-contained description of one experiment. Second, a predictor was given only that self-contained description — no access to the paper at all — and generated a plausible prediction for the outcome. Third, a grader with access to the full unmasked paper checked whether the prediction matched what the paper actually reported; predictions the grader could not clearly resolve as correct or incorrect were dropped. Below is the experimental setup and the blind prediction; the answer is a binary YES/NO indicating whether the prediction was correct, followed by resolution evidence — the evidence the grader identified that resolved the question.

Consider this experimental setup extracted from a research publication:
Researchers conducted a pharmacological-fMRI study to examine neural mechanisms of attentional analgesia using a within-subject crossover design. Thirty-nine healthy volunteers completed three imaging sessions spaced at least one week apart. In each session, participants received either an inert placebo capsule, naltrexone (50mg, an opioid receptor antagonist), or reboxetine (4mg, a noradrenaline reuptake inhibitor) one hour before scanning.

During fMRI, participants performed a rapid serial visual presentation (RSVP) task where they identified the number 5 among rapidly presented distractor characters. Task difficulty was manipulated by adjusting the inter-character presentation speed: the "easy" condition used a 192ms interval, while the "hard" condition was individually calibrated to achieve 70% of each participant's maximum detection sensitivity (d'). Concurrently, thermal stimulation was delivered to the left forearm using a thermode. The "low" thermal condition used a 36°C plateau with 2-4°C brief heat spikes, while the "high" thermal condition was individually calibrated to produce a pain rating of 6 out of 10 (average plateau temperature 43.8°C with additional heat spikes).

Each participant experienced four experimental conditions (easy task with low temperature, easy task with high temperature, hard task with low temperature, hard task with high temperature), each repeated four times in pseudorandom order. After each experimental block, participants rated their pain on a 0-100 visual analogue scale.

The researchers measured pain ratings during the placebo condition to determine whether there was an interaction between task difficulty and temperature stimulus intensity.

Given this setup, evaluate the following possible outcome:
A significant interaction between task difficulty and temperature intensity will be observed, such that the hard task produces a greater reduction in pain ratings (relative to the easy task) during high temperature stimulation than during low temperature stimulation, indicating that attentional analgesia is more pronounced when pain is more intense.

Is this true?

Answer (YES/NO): YES